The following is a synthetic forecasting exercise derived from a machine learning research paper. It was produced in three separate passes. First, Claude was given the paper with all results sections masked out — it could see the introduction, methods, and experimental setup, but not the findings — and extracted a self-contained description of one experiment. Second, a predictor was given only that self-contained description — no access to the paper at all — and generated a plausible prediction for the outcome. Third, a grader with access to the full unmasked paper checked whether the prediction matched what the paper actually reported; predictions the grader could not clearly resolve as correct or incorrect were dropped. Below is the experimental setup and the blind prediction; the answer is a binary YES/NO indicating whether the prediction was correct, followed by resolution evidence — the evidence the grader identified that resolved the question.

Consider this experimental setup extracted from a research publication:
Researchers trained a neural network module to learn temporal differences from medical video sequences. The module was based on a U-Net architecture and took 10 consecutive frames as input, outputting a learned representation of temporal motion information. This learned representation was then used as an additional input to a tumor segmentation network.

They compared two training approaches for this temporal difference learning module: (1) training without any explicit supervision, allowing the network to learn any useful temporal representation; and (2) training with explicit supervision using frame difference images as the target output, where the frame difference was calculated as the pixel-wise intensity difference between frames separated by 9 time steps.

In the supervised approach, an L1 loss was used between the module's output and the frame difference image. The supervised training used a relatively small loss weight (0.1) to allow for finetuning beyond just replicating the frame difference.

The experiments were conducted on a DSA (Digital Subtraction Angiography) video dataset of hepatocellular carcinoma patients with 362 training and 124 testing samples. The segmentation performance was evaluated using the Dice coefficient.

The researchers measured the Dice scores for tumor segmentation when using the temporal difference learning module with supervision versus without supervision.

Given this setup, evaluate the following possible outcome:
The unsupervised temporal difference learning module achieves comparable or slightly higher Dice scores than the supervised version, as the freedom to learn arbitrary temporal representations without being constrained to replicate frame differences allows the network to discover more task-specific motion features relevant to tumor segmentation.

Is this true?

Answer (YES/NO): NO